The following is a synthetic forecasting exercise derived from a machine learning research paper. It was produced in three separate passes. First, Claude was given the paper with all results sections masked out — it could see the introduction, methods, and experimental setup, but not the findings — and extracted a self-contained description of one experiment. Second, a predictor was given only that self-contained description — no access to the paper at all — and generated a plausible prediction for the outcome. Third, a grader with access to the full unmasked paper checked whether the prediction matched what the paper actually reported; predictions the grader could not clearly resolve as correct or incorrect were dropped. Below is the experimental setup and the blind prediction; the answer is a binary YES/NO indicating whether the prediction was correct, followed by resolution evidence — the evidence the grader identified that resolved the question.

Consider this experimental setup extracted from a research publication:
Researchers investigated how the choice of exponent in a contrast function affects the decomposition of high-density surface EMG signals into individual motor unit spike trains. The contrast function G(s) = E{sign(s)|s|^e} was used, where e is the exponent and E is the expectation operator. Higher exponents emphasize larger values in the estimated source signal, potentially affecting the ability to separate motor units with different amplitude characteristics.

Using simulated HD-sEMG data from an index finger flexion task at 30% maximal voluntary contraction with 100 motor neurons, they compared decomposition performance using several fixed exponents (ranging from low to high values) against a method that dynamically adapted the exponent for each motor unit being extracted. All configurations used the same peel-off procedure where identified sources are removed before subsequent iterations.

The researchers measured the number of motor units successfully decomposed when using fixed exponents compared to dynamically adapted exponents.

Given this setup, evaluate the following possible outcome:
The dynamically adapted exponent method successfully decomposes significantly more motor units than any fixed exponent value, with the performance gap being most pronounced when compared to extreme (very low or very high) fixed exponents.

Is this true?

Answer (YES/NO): NO